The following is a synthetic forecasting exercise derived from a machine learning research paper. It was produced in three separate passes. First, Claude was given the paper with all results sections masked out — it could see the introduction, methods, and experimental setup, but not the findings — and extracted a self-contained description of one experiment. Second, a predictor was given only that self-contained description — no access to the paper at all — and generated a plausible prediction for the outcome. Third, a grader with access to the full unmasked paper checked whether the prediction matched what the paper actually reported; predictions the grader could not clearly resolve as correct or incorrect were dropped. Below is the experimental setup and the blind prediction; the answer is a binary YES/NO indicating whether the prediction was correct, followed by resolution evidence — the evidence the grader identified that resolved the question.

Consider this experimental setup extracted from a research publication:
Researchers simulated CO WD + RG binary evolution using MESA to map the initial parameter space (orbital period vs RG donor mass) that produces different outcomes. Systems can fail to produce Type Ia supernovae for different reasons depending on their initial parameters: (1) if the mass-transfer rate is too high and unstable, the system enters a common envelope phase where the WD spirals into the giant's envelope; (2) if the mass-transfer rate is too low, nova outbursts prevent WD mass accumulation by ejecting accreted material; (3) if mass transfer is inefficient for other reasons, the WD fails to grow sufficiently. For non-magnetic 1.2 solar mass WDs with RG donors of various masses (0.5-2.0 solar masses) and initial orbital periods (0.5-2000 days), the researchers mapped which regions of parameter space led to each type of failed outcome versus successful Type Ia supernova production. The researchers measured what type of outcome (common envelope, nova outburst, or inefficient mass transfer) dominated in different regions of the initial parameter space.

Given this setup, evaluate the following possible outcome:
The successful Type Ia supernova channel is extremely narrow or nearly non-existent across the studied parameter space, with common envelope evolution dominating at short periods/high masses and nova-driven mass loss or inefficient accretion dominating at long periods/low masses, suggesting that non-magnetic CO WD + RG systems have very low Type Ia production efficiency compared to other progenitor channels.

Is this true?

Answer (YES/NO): NO